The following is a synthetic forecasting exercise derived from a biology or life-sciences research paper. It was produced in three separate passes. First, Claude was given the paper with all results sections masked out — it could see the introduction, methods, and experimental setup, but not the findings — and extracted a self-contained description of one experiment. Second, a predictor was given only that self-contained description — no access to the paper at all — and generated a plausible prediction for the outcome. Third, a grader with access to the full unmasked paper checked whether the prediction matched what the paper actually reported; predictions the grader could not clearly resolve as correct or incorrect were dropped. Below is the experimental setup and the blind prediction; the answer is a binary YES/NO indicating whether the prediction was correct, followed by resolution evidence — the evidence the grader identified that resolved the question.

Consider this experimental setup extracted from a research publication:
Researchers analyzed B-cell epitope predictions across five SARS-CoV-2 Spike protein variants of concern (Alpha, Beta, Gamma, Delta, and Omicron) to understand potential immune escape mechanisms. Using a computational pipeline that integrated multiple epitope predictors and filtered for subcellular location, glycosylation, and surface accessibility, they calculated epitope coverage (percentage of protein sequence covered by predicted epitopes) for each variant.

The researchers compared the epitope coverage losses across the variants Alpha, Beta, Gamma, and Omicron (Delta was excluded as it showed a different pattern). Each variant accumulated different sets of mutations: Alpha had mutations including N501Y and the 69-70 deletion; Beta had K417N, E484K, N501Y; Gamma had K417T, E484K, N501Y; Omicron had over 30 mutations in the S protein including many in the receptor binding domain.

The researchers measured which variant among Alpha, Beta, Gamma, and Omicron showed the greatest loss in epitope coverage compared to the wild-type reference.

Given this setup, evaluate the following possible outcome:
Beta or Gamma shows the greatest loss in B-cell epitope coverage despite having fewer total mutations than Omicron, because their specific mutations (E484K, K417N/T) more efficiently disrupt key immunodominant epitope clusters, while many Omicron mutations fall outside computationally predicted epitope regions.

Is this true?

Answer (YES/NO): YES